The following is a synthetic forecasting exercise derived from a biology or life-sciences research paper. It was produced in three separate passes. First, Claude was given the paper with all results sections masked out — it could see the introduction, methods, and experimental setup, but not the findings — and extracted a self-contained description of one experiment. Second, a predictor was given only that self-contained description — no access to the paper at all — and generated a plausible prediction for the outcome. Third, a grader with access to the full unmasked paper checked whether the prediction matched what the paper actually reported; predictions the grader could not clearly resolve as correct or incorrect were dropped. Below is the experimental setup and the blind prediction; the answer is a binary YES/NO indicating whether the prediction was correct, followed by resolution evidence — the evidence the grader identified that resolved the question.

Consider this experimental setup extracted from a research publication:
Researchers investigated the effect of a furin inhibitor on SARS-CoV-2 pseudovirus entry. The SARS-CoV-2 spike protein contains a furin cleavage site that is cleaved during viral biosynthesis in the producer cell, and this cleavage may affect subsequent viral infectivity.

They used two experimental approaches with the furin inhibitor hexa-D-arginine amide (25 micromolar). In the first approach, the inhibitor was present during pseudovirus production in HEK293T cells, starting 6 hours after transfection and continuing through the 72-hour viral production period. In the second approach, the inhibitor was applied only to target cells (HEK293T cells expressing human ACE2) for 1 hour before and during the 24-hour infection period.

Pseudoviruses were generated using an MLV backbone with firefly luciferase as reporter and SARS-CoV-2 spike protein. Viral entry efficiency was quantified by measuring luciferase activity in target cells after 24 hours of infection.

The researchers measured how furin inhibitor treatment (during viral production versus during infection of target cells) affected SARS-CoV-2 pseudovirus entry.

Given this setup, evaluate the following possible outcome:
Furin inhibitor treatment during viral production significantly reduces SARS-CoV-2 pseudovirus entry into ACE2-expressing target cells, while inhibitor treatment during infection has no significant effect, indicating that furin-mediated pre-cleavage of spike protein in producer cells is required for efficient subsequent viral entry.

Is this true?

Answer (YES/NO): YES